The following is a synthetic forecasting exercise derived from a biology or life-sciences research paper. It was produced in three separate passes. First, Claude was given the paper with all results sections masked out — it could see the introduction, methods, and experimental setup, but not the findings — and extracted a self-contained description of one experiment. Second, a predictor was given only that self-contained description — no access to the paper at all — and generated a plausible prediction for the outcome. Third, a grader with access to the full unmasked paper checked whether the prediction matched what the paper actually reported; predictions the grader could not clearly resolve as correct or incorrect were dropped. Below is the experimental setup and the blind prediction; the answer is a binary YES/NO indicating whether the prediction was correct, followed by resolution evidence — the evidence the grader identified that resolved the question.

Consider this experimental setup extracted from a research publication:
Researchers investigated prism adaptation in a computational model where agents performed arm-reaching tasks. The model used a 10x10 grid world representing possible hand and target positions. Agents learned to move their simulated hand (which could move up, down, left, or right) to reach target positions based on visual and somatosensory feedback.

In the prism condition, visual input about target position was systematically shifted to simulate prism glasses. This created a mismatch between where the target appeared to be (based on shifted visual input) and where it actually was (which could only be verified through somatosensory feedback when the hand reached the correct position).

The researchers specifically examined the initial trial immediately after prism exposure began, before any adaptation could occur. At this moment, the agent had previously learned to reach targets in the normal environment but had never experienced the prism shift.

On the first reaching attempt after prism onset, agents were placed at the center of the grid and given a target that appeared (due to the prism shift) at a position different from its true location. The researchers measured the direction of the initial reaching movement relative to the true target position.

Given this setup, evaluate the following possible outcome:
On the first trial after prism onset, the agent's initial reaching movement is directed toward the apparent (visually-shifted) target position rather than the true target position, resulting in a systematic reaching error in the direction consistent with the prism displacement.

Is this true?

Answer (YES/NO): YES